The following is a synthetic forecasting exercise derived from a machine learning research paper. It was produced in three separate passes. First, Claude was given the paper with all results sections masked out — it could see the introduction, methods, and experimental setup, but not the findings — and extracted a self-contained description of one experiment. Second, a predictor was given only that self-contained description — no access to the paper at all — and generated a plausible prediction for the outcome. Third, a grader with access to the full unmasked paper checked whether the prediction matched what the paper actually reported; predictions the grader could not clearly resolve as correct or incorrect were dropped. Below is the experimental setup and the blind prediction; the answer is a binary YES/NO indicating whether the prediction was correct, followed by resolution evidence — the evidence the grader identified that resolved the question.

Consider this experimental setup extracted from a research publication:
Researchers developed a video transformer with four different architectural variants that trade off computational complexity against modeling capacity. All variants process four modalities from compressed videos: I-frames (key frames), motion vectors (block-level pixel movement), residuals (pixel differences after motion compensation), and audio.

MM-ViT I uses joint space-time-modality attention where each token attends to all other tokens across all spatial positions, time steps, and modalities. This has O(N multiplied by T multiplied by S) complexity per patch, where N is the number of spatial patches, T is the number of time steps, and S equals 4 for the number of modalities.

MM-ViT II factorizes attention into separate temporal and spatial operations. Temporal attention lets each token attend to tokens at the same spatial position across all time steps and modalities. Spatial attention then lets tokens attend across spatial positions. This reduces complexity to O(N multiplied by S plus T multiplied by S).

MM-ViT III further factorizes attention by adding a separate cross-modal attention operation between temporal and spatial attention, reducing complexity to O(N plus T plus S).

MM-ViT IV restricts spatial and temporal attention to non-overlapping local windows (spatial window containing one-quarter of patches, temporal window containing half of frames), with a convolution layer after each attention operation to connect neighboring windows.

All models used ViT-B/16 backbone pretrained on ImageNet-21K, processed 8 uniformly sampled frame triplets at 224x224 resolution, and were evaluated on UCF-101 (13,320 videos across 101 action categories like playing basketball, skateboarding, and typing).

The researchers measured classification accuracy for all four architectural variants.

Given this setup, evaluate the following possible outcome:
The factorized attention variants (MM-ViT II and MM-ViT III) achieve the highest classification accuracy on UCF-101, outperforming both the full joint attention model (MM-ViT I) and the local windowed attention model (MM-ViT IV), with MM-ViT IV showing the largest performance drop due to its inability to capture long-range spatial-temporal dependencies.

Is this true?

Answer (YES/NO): YES